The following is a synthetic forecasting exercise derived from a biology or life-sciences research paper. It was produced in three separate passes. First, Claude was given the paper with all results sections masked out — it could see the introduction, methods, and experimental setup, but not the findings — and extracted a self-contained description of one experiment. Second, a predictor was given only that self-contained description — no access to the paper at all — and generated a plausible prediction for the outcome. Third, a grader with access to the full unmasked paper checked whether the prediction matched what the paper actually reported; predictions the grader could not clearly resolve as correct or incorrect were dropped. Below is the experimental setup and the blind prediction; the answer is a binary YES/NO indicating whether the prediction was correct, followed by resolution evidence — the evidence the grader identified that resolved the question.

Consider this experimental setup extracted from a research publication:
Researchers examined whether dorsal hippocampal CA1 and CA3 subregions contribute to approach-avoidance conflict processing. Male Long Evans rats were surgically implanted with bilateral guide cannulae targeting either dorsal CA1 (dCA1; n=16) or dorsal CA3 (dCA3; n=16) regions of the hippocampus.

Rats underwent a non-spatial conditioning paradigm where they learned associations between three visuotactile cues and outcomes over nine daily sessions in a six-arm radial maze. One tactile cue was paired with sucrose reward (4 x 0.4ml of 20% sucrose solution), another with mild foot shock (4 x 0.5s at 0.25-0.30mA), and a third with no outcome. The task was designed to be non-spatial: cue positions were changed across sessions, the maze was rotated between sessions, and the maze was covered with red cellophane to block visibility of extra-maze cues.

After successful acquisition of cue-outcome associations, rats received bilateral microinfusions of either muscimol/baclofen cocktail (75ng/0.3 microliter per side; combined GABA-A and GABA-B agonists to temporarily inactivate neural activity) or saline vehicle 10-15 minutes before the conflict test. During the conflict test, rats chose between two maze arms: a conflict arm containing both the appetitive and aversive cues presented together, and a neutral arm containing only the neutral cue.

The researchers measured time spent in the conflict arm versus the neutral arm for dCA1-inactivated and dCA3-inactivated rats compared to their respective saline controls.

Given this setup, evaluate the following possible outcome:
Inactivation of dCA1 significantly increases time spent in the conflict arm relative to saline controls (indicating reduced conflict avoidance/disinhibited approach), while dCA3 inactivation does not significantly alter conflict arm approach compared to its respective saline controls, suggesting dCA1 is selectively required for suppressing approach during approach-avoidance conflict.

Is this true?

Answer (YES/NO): NO